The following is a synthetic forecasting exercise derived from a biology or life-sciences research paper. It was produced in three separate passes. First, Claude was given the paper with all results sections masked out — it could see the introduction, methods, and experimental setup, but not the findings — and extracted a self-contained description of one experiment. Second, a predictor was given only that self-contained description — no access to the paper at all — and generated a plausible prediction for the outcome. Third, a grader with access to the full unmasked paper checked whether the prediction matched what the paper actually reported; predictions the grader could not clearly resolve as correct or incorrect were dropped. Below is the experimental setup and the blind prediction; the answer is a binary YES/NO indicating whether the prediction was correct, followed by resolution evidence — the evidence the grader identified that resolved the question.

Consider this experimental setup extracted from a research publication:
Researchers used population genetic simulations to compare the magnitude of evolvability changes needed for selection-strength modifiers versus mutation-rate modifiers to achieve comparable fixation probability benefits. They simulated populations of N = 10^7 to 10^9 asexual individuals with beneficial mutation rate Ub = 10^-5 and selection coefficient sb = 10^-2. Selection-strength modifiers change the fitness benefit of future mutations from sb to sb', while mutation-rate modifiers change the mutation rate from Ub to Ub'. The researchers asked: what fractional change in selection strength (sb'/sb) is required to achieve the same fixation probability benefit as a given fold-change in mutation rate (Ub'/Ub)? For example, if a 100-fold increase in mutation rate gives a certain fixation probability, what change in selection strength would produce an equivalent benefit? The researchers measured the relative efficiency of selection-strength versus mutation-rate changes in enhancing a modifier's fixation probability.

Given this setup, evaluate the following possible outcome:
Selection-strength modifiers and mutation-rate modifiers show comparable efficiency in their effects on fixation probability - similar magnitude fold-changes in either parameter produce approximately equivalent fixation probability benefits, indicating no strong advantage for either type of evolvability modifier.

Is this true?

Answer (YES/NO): NO